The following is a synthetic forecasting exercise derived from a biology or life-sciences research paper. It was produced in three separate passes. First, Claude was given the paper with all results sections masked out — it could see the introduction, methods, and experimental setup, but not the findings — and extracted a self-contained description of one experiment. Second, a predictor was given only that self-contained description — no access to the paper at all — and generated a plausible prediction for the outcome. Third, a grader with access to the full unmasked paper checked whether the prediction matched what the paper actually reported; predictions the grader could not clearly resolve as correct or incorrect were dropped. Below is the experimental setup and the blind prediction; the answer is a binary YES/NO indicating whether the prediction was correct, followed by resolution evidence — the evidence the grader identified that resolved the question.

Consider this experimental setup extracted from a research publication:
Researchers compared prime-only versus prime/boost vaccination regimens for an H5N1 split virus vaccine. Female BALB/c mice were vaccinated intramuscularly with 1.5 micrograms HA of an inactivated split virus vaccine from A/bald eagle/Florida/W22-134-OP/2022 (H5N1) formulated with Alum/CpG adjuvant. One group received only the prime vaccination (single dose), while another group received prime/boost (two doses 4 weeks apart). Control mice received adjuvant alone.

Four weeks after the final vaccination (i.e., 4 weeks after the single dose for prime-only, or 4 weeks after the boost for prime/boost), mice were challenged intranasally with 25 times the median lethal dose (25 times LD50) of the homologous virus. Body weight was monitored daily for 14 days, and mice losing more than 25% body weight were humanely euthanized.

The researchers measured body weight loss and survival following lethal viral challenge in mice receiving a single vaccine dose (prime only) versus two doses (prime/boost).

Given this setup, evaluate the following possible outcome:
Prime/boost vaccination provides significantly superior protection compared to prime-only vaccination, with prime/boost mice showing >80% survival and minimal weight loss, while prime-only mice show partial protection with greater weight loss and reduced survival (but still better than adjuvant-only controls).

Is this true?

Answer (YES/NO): NO